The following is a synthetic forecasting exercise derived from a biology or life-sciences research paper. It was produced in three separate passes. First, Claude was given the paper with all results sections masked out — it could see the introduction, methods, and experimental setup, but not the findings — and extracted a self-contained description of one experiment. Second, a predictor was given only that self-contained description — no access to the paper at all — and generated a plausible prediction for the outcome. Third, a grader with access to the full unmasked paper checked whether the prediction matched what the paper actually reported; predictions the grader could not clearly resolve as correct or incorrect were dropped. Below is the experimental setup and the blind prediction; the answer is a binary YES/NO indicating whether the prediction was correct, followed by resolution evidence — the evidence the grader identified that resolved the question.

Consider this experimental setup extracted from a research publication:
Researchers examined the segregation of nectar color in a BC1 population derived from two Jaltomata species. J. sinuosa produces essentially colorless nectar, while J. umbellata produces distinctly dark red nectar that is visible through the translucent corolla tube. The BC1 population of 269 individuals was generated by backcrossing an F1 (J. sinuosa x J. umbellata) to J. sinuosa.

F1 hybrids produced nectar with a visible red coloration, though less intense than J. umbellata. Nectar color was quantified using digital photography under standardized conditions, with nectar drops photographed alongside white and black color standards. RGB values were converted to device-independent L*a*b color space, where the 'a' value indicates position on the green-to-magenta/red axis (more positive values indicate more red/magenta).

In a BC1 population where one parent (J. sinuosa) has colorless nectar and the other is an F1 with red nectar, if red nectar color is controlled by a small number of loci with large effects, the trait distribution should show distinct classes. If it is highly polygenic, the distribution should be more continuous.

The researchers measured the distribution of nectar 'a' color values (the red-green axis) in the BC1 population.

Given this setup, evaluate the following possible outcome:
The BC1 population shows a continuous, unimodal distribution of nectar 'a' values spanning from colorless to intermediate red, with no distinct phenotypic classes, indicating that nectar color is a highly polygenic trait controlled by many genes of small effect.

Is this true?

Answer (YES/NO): NO